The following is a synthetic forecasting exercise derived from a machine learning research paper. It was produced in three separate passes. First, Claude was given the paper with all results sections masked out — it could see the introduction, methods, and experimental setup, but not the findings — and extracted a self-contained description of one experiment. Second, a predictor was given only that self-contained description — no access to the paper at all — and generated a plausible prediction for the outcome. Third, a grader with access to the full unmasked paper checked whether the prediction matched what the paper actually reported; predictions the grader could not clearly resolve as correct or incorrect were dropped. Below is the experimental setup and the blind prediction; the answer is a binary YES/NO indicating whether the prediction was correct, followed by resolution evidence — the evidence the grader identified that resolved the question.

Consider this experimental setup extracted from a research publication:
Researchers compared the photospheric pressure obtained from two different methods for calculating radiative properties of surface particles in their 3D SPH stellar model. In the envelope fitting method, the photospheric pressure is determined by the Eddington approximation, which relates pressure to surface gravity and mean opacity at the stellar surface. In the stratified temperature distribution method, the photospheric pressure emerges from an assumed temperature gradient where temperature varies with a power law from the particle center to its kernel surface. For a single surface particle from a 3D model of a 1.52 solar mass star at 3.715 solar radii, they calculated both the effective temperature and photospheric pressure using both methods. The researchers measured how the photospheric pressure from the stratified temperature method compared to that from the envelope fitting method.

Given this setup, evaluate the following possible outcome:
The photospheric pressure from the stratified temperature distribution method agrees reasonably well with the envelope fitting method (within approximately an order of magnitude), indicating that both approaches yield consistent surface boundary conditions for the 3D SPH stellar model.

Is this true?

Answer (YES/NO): NO